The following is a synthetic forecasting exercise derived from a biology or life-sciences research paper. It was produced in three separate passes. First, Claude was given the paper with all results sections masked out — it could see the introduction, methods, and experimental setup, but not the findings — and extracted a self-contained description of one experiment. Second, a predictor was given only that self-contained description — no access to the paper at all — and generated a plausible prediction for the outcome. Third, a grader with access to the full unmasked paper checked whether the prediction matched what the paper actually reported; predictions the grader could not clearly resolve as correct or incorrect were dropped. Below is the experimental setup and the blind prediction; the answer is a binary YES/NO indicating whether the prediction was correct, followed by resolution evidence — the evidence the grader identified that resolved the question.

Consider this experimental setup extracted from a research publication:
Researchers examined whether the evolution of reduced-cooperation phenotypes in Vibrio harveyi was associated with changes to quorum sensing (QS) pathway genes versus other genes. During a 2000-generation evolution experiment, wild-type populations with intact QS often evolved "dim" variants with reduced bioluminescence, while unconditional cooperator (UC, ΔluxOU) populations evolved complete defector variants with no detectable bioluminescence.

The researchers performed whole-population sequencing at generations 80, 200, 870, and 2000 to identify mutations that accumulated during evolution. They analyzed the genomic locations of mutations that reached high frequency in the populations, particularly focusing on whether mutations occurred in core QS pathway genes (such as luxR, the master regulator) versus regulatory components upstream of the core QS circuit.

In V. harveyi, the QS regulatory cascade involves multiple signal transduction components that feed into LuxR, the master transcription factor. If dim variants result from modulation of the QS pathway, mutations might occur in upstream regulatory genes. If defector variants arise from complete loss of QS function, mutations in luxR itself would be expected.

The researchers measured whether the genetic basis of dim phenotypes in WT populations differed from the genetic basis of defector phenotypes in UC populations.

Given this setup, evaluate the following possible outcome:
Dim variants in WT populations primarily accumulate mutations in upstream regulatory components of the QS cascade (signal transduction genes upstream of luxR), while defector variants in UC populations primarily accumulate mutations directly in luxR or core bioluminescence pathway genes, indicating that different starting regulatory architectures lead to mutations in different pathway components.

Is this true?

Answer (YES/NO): YES